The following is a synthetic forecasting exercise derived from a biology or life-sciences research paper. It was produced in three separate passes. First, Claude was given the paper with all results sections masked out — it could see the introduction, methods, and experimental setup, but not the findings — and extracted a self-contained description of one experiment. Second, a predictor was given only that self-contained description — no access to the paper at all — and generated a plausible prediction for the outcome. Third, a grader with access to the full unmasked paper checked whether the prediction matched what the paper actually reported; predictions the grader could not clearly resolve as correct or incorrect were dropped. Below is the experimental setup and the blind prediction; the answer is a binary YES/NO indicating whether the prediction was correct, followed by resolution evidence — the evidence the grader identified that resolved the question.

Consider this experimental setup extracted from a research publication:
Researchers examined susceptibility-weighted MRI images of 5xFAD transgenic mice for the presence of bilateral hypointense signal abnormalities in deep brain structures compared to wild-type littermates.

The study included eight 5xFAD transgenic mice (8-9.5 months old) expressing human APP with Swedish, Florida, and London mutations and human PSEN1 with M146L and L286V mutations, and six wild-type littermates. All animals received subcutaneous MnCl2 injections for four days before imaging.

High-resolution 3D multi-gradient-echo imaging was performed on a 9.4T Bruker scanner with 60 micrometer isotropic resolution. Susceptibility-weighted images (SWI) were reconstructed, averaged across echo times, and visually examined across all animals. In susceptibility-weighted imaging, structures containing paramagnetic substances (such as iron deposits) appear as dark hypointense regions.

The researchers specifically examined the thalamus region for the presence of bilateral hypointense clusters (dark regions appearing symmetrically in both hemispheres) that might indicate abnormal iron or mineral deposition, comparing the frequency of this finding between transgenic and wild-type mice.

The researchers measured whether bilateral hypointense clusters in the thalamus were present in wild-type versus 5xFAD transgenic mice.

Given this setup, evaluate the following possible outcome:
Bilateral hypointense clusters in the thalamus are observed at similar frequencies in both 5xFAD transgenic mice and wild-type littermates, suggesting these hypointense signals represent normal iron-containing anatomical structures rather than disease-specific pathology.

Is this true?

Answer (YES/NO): NO